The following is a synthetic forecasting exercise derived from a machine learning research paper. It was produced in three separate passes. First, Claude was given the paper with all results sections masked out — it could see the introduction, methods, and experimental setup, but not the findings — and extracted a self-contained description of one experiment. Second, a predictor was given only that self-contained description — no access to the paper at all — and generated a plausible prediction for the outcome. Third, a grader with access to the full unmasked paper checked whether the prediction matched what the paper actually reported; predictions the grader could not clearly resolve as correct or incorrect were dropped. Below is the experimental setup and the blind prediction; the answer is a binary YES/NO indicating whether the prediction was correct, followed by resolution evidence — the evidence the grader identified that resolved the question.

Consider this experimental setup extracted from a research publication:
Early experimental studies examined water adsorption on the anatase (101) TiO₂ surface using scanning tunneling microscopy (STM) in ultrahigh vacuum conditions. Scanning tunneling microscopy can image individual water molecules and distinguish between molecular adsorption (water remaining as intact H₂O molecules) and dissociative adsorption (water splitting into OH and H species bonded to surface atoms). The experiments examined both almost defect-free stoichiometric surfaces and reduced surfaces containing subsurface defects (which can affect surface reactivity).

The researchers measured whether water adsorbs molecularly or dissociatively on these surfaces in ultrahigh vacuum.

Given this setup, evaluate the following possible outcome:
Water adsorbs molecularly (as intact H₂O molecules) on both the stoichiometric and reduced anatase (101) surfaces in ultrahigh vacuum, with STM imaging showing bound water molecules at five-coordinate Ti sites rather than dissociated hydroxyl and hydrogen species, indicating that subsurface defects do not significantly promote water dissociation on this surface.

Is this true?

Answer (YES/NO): YES